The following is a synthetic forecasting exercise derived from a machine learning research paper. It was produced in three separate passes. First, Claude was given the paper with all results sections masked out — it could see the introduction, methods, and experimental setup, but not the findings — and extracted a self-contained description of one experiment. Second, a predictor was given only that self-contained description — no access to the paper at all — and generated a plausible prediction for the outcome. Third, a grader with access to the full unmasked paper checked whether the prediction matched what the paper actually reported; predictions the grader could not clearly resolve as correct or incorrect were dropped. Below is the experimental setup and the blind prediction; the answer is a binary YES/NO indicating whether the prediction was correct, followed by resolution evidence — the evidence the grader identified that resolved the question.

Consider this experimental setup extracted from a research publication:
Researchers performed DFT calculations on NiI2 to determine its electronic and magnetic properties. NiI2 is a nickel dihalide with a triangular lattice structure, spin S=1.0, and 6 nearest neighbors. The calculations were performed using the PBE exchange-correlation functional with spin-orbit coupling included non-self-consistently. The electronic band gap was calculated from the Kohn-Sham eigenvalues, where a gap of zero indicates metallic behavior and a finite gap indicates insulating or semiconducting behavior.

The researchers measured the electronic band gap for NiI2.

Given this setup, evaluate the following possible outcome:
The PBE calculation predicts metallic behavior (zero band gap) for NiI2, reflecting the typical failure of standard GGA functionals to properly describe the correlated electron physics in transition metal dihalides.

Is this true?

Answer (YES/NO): NO